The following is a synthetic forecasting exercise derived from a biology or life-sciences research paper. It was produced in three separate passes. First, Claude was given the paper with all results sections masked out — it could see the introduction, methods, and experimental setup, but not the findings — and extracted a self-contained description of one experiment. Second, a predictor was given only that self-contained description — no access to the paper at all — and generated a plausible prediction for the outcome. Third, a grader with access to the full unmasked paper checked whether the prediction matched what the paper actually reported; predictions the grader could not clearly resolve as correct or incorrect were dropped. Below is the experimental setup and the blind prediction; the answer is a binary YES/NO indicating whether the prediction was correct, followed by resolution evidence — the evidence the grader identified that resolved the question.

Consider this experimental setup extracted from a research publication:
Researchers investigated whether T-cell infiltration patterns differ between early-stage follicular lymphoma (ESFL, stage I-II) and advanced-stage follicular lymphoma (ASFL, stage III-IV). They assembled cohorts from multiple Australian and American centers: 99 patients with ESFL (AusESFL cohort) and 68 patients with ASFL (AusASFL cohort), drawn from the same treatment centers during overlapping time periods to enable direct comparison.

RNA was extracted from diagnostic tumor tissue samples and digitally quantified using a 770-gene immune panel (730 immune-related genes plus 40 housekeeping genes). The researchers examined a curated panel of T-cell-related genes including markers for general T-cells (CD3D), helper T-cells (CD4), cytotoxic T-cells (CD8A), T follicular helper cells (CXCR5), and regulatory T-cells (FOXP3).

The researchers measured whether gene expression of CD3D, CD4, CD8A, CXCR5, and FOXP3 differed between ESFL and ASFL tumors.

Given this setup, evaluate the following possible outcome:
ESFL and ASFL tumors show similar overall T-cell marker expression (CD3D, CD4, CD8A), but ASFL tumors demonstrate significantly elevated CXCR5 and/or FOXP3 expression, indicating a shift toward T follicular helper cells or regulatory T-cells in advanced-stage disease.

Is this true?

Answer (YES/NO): NO